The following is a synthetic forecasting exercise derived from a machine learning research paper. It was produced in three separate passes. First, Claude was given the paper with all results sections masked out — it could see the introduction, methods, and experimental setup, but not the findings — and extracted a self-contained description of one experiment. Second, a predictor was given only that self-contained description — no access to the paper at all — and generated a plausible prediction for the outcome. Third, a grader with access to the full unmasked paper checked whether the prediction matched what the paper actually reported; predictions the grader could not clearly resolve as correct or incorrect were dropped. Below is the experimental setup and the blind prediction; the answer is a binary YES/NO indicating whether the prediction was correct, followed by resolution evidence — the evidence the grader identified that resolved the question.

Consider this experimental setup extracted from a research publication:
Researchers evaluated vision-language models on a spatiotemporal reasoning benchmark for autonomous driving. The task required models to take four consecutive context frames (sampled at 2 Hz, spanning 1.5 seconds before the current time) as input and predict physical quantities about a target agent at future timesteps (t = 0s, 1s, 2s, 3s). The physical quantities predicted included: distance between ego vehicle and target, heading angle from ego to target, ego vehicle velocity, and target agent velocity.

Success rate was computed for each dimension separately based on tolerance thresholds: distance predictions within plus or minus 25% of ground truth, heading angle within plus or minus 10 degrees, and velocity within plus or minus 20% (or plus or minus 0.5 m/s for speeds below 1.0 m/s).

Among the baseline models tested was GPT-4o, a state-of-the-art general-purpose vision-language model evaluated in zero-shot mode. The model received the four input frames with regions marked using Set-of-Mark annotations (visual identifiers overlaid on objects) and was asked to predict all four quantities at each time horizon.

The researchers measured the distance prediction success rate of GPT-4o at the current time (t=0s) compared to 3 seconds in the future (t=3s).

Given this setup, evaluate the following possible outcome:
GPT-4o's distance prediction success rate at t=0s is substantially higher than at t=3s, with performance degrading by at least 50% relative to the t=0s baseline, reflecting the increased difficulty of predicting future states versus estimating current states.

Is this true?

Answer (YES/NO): NO